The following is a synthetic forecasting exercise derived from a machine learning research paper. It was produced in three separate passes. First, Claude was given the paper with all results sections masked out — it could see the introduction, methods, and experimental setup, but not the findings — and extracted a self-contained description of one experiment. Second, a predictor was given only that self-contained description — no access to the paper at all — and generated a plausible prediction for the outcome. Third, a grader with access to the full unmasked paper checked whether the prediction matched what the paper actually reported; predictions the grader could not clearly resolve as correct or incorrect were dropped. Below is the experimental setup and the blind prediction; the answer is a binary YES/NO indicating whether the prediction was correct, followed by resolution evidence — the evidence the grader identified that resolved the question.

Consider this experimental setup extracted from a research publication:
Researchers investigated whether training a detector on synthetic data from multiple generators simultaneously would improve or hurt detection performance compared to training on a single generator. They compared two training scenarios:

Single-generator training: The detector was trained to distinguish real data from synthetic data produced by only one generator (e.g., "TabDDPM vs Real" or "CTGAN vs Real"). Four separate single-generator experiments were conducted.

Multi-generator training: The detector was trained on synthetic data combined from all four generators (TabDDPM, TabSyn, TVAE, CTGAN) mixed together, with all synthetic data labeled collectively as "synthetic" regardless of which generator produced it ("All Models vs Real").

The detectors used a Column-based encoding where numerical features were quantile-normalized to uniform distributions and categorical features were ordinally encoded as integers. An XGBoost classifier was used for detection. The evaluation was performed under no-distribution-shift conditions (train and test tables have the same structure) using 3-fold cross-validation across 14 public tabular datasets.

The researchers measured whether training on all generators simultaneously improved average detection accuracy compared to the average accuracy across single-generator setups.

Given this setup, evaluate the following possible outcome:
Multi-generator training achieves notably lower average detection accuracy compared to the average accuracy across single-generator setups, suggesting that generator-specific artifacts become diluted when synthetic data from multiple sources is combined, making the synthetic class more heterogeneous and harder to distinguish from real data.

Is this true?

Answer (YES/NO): NO